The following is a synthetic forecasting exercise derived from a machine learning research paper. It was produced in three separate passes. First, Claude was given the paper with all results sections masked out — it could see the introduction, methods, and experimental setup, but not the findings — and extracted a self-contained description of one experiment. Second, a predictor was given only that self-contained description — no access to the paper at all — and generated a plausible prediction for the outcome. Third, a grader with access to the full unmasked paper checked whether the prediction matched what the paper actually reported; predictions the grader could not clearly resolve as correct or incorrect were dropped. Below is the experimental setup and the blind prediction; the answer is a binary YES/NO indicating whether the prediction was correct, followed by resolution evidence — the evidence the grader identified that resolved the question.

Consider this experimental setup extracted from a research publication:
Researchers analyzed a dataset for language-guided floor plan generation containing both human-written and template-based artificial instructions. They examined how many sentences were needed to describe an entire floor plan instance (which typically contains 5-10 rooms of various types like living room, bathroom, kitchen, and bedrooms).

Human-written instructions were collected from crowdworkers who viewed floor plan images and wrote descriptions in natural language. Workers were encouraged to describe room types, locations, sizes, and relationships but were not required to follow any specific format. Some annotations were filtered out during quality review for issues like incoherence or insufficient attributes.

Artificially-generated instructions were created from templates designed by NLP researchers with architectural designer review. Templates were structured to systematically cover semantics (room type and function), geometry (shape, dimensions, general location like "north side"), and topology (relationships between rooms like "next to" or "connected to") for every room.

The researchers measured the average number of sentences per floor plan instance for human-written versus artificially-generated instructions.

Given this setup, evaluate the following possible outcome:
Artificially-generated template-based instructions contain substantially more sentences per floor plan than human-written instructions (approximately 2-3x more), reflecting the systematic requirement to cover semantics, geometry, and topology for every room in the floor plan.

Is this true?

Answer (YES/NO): YES